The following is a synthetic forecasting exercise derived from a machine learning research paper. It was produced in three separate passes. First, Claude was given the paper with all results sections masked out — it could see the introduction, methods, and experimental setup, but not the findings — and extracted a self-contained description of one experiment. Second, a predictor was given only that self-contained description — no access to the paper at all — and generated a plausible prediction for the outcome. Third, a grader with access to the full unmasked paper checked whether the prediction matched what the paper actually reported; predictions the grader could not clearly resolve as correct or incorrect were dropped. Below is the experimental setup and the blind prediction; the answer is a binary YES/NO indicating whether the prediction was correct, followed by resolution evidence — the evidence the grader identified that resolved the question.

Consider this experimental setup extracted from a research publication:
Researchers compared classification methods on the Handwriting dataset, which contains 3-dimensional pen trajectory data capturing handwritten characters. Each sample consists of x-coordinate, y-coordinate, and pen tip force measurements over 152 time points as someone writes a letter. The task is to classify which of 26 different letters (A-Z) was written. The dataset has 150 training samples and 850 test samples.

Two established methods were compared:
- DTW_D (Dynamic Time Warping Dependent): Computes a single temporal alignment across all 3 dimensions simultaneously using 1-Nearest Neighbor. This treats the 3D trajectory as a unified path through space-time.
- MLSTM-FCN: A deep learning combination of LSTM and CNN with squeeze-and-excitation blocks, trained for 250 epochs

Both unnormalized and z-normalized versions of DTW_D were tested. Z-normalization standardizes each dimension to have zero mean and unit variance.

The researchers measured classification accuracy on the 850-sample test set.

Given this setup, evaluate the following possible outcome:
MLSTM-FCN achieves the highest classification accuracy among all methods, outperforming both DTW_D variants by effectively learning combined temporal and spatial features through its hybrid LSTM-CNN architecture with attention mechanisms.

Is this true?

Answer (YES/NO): NO